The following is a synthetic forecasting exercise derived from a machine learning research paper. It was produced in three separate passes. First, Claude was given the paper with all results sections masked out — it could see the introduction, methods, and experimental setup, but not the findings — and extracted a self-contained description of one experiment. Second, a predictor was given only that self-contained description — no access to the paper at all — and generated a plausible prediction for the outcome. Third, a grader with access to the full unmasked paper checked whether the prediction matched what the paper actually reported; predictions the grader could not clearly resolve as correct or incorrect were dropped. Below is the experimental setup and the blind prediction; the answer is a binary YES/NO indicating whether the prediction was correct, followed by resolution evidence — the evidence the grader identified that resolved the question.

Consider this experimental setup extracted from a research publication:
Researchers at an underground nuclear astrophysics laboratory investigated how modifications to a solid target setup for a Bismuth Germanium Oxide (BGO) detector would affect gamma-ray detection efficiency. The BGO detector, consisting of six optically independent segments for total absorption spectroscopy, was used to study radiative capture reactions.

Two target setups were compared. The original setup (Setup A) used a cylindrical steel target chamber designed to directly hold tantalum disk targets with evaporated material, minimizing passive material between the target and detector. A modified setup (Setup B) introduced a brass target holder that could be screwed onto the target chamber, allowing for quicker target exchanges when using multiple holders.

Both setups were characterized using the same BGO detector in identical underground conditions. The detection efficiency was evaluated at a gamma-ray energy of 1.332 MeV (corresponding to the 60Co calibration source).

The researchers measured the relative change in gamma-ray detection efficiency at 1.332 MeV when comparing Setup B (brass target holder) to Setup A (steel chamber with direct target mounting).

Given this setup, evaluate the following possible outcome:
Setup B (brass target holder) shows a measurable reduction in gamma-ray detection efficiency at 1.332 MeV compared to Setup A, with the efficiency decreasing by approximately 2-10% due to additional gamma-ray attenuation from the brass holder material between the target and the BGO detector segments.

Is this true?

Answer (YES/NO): NO